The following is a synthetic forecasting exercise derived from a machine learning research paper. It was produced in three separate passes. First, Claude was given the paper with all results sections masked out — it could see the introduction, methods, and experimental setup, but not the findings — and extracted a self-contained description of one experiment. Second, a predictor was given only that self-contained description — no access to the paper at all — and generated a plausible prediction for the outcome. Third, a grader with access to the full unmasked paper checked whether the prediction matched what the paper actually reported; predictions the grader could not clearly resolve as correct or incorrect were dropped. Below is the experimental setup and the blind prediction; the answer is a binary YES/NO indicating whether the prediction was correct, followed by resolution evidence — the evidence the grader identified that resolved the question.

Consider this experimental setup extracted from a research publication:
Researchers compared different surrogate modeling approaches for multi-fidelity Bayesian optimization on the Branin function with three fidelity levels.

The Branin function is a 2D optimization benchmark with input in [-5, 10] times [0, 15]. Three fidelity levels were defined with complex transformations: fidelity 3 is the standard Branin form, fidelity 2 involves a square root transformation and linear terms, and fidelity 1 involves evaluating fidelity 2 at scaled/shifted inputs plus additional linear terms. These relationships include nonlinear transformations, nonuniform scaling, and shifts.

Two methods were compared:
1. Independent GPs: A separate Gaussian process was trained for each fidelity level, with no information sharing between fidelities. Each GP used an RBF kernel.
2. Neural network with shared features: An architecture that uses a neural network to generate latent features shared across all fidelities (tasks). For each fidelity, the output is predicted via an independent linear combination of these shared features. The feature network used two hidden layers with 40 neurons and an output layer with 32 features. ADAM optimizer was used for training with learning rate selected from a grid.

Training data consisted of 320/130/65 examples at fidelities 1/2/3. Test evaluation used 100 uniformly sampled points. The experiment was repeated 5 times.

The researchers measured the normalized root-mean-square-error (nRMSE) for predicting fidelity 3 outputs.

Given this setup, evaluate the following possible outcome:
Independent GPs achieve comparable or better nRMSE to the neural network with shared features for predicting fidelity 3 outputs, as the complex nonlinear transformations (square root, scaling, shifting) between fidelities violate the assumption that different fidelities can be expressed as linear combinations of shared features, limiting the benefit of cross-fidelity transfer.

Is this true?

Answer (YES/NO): YES